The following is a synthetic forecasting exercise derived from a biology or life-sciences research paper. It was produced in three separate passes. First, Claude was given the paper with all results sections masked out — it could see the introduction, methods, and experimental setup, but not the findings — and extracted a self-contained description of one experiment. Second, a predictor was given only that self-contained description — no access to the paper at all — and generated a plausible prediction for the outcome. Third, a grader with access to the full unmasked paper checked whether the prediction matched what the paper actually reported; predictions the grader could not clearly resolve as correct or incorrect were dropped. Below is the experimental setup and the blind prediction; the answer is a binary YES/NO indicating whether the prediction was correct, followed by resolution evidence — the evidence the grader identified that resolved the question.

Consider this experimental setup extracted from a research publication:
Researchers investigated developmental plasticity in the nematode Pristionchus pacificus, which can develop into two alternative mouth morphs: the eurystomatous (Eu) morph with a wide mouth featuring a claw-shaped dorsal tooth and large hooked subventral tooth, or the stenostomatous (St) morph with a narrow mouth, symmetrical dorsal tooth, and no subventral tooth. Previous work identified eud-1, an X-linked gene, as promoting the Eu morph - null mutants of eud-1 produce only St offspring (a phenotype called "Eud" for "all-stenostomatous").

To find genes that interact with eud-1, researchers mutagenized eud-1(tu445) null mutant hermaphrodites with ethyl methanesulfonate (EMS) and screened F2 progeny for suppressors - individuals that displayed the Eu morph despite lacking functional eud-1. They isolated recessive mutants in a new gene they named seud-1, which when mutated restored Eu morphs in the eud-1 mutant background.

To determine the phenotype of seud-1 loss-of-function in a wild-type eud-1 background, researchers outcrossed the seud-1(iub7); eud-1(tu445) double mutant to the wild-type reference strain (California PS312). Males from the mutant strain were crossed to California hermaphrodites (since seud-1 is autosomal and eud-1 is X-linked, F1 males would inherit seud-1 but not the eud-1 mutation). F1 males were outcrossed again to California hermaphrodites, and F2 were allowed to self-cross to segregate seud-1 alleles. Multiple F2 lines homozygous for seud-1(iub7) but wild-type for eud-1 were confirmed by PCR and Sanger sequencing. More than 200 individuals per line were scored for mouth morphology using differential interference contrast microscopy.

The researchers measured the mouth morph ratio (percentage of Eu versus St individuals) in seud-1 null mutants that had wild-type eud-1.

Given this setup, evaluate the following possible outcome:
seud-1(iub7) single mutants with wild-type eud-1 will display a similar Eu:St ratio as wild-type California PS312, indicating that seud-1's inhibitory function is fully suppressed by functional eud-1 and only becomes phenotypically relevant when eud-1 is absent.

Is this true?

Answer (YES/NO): NO